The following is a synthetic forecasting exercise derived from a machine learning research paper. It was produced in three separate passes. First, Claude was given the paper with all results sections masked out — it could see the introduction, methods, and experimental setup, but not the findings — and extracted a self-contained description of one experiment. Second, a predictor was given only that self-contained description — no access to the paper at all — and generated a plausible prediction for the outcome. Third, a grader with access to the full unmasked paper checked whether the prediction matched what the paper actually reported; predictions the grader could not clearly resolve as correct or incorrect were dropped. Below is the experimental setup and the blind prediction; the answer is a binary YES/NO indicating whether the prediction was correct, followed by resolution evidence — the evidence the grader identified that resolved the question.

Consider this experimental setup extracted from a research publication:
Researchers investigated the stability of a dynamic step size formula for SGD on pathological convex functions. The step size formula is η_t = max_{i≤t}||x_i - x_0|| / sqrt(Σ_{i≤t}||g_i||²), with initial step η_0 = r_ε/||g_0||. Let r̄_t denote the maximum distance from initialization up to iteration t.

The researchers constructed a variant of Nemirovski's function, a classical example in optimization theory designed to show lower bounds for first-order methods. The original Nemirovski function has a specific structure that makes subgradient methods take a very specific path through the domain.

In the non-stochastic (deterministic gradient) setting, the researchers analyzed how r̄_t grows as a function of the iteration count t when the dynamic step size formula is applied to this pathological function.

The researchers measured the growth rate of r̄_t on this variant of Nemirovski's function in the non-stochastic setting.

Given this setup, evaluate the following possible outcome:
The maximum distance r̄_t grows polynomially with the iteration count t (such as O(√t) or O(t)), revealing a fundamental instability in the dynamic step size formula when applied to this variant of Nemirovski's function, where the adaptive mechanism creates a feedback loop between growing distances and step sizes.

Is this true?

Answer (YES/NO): YES